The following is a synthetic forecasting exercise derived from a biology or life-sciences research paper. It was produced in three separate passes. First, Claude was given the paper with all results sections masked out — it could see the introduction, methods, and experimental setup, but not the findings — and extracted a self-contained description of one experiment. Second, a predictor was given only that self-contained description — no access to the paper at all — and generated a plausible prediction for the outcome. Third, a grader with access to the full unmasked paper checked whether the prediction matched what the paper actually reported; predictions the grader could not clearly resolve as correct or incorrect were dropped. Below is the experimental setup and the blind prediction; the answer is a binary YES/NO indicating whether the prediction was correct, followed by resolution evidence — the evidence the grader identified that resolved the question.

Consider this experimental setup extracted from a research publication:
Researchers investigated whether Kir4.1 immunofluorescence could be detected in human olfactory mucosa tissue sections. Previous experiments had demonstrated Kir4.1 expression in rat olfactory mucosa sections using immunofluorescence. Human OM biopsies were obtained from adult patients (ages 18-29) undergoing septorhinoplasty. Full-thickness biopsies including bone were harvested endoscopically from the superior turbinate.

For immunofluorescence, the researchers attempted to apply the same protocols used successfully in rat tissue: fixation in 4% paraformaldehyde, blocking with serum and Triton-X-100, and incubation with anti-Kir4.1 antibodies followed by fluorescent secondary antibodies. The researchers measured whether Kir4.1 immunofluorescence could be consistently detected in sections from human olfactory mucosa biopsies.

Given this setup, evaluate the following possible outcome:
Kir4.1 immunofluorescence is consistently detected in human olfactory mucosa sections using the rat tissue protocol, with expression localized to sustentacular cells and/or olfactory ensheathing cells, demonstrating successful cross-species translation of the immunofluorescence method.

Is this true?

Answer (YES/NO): NO